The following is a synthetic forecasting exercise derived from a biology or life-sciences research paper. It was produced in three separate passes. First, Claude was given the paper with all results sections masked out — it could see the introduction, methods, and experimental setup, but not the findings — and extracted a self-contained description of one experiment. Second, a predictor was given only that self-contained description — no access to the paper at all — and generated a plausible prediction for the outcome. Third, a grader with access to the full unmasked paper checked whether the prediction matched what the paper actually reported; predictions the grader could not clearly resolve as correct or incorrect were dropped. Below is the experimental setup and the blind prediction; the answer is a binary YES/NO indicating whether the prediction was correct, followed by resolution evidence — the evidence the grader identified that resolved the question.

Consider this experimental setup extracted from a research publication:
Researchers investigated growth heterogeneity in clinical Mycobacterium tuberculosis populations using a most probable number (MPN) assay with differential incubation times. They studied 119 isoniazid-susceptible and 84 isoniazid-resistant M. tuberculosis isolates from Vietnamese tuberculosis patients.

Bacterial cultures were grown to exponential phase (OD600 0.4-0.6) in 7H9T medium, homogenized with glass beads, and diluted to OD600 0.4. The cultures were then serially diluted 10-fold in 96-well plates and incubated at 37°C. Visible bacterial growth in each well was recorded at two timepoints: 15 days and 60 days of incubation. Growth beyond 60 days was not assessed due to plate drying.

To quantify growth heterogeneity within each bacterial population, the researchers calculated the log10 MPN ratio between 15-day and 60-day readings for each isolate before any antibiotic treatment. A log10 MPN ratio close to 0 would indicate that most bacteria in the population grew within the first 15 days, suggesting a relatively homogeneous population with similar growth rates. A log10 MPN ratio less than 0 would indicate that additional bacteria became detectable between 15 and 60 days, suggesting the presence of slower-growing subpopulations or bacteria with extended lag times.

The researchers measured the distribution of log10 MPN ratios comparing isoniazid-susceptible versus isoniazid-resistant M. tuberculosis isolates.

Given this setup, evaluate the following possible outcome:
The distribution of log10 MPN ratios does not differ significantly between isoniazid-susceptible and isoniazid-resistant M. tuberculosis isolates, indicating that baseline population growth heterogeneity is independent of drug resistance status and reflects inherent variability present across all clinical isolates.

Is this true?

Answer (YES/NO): NO